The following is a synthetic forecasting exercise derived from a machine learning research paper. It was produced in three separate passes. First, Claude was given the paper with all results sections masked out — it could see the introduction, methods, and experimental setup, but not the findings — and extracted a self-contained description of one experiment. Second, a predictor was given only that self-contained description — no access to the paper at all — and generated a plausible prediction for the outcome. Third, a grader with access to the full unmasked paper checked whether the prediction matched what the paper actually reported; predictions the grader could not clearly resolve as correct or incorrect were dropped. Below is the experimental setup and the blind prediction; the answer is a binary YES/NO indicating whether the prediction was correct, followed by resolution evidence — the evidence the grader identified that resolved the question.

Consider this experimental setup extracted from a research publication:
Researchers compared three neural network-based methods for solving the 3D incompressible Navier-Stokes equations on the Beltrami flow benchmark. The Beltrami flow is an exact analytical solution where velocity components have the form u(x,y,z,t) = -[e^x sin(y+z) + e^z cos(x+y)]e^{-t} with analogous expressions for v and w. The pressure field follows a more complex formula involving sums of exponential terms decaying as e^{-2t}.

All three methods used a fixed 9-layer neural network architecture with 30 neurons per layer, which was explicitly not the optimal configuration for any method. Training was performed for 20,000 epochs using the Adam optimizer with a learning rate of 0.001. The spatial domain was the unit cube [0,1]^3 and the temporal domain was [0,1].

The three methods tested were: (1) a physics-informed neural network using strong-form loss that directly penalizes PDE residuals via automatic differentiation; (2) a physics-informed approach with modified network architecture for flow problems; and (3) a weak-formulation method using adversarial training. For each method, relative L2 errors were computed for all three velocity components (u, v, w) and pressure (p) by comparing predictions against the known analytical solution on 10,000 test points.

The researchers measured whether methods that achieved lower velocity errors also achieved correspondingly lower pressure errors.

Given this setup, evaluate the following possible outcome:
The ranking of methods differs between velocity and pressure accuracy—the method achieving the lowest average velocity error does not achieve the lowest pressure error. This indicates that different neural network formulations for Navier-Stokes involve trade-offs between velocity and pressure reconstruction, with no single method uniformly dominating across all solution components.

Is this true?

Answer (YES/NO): YES